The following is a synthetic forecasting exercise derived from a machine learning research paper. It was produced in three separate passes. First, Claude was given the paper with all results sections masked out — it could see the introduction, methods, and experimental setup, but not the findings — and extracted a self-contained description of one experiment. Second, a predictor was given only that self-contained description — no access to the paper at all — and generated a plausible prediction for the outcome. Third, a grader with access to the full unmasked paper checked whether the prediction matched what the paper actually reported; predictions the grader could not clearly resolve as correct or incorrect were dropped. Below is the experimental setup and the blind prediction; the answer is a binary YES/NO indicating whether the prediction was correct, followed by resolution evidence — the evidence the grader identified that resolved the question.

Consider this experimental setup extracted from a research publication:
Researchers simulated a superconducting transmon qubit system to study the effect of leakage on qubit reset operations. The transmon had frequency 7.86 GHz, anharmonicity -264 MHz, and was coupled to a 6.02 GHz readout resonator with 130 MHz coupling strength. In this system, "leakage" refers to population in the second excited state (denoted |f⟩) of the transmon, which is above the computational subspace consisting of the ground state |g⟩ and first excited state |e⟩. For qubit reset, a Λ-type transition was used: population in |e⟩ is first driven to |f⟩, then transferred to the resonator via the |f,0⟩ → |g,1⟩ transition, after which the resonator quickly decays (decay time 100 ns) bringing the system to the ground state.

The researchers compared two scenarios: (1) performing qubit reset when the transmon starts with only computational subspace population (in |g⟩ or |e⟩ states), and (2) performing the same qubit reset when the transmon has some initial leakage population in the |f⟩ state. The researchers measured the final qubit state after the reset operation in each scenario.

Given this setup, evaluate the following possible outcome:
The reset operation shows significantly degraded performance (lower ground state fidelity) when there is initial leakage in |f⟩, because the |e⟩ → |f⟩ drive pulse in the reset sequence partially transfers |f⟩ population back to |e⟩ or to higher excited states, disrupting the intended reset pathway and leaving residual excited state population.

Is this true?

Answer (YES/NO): YES